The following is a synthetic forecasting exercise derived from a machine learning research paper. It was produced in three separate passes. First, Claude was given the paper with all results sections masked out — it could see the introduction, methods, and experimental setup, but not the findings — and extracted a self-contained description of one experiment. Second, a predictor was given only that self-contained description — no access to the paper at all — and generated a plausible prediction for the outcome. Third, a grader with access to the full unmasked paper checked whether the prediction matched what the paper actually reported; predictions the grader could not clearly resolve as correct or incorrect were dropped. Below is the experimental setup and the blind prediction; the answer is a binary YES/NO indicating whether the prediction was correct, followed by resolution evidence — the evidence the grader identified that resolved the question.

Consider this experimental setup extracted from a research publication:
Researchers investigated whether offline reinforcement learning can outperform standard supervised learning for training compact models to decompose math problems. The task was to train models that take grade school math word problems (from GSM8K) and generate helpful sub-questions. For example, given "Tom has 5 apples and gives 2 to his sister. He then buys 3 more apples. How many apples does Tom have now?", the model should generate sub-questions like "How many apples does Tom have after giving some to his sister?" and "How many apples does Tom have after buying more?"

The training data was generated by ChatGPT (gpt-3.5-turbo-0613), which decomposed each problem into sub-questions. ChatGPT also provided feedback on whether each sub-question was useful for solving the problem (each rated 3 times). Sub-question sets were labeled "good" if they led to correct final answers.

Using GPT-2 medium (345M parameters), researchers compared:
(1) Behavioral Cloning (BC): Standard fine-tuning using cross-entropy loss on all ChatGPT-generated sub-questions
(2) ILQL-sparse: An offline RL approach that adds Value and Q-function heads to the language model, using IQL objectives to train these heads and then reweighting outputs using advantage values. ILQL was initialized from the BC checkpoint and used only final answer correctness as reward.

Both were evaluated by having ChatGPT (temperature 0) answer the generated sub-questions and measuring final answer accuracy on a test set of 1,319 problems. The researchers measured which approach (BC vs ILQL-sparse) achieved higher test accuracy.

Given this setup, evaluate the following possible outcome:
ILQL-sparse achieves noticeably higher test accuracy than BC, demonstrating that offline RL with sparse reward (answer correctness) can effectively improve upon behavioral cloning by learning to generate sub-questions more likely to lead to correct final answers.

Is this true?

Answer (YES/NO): NO